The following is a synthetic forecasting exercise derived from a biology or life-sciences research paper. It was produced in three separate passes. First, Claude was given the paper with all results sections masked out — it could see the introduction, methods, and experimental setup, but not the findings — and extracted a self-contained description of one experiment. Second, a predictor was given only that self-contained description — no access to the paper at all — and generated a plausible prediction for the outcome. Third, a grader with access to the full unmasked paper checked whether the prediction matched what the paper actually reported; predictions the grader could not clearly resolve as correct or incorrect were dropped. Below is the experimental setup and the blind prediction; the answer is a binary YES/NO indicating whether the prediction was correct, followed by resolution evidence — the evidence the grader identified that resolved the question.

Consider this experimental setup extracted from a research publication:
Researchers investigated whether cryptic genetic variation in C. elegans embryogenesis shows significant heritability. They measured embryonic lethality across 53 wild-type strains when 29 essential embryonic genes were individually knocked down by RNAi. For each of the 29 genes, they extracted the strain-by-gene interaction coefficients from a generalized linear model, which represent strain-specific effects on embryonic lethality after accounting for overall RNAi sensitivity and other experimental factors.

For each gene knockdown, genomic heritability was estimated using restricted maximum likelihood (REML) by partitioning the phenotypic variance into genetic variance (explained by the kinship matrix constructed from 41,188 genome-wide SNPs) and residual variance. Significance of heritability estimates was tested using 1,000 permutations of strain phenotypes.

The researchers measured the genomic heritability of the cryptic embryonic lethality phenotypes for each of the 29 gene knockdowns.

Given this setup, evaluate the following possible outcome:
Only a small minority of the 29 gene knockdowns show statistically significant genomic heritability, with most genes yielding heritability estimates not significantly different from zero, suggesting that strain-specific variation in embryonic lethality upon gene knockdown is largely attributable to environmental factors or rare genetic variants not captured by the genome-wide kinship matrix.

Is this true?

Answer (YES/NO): NO